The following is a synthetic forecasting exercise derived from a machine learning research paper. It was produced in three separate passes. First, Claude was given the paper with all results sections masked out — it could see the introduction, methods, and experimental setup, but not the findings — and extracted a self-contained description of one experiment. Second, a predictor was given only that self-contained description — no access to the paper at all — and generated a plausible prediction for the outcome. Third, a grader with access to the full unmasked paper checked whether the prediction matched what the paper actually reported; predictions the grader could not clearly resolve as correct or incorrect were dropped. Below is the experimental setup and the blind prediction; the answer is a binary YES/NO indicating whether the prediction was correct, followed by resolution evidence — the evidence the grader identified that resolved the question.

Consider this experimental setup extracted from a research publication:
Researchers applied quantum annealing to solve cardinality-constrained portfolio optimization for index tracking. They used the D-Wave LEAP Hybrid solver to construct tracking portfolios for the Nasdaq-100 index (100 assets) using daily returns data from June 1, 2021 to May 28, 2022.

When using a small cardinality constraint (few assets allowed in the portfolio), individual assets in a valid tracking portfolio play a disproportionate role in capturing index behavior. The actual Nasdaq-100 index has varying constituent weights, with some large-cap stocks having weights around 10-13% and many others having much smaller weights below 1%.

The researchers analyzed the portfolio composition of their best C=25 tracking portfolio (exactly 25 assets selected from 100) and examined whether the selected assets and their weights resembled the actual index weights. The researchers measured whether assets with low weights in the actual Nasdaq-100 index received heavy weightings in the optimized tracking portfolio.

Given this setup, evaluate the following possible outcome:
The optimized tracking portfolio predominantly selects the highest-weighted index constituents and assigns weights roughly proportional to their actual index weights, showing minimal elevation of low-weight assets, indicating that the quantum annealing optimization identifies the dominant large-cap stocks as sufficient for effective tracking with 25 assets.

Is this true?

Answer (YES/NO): NO